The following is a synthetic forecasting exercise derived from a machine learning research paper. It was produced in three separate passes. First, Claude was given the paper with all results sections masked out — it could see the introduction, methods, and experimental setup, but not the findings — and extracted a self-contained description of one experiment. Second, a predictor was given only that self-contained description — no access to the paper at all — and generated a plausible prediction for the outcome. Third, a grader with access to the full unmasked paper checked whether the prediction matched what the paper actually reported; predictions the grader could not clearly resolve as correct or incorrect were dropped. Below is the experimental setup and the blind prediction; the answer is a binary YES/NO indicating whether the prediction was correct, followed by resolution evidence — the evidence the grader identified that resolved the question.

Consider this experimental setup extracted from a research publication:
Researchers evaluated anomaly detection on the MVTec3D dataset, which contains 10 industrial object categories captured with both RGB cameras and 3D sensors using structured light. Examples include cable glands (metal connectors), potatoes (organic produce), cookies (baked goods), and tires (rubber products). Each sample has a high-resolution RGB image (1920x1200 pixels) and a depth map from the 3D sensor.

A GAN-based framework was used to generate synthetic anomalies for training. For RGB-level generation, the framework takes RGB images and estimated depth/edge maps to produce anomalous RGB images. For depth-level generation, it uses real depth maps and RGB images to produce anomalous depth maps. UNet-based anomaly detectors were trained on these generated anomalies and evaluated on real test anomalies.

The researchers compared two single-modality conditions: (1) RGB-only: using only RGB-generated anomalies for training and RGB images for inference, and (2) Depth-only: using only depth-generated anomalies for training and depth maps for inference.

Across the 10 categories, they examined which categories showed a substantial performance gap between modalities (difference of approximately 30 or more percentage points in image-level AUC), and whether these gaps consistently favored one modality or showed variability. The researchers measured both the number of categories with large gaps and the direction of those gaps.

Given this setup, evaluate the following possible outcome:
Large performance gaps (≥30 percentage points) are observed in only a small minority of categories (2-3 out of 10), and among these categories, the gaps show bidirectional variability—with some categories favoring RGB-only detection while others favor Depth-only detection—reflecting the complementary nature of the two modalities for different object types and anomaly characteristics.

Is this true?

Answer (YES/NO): YES